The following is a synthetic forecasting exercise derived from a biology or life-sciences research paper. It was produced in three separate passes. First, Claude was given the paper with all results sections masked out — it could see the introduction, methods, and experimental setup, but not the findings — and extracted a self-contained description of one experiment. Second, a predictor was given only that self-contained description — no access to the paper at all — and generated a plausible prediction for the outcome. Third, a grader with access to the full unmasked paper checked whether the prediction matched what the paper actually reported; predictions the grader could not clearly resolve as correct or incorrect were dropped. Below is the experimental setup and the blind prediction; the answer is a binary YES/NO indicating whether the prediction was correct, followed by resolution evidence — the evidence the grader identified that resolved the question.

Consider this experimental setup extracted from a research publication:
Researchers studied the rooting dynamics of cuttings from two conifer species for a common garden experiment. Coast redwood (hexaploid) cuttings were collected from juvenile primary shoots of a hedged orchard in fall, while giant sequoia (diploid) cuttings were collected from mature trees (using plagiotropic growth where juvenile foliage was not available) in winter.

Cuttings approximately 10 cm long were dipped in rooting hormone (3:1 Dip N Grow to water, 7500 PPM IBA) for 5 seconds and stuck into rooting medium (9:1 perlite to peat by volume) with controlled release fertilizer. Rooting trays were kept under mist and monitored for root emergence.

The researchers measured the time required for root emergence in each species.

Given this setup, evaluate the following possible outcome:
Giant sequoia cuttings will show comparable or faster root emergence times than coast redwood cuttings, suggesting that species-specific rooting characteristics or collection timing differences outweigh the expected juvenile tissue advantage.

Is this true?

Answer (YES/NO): NO